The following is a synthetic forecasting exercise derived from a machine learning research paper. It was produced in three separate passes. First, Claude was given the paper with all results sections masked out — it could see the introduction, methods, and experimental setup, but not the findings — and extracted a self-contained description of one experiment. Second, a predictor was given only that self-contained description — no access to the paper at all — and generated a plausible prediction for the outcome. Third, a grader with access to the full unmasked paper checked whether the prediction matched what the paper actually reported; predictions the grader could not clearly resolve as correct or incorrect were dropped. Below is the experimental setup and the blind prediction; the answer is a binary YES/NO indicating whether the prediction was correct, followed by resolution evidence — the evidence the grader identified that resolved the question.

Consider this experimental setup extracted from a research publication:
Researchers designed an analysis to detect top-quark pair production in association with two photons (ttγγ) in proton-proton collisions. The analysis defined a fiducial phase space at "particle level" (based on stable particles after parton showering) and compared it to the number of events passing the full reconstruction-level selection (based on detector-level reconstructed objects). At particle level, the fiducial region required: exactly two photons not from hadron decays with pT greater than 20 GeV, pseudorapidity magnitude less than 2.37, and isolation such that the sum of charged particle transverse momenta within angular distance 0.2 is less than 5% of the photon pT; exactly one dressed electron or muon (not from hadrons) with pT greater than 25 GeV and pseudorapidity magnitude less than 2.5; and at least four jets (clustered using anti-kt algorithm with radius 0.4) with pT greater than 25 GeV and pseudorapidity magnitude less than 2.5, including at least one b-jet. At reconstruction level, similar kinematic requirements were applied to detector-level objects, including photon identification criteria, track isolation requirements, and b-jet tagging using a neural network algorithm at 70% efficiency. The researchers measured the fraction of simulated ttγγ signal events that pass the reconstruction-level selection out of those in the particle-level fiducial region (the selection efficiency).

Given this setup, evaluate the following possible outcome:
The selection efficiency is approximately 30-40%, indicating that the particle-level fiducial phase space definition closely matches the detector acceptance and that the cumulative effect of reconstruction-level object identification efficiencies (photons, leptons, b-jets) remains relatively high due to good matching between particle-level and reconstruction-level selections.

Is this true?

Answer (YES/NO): NO